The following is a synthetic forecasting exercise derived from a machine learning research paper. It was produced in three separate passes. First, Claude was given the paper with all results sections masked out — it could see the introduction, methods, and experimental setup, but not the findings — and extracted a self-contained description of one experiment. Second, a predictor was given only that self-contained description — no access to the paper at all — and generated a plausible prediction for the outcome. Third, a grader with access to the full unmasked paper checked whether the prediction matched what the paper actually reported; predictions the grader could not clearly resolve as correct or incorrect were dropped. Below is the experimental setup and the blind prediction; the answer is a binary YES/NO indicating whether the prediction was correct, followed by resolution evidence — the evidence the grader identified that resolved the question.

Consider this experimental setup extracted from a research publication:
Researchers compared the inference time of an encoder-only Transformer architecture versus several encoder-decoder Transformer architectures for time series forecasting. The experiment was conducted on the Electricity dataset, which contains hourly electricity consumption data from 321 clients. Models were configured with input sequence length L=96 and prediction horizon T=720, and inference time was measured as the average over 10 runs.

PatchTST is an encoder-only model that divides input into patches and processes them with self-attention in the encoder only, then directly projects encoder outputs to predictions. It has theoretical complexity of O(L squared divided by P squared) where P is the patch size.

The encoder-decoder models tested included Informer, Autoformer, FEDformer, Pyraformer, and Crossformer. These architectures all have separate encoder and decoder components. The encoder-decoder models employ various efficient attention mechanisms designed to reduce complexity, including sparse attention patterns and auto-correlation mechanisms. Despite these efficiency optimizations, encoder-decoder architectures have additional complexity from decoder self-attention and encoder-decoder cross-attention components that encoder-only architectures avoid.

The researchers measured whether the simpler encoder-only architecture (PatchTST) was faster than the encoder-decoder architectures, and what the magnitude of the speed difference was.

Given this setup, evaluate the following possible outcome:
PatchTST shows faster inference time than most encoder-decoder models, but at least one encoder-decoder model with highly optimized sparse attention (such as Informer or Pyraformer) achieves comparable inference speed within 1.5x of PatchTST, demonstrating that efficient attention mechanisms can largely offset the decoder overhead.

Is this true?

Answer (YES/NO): YES